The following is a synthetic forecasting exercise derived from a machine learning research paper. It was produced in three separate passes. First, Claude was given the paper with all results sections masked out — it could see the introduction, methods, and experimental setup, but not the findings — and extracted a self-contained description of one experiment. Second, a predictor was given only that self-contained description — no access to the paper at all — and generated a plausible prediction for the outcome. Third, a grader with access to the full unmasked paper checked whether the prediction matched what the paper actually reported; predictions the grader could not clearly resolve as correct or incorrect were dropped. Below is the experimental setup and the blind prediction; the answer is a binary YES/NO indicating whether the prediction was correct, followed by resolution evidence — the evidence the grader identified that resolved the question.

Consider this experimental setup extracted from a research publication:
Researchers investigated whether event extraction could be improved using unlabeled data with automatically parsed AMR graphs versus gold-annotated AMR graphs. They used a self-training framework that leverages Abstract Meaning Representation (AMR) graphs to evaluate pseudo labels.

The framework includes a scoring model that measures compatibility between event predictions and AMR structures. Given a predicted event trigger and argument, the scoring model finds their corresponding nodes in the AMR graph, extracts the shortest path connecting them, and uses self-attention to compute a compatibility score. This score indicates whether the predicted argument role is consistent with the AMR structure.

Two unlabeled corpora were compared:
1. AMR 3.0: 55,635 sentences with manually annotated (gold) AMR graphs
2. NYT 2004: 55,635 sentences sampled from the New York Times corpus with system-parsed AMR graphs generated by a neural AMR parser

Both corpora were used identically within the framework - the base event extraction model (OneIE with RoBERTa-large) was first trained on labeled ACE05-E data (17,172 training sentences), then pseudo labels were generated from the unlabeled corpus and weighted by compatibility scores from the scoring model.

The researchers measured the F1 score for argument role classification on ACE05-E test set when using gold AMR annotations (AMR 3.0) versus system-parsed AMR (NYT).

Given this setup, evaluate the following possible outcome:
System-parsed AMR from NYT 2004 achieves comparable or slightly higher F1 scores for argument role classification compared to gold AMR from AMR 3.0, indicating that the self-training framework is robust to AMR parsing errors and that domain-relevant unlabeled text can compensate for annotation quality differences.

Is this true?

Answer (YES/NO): NO